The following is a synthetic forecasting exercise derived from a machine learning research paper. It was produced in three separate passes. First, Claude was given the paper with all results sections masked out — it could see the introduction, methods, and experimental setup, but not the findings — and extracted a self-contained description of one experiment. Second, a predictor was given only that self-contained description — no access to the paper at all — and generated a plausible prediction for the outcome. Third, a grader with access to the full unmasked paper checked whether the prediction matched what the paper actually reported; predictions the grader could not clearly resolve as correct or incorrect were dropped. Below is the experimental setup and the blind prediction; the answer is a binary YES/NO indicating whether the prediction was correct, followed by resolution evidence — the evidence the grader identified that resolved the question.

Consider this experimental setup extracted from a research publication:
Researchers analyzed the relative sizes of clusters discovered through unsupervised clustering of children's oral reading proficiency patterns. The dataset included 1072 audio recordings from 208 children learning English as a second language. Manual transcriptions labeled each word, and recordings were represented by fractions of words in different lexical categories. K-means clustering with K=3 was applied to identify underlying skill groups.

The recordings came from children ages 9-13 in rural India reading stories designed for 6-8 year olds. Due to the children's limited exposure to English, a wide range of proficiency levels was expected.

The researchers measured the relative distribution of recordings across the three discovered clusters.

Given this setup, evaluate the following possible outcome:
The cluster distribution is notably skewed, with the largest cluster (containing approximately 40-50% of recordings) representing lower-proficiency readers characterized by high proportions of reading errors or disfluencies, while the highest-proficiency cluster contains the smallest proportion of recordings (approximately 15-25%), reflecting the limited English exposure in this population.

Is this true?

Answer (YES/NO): NO